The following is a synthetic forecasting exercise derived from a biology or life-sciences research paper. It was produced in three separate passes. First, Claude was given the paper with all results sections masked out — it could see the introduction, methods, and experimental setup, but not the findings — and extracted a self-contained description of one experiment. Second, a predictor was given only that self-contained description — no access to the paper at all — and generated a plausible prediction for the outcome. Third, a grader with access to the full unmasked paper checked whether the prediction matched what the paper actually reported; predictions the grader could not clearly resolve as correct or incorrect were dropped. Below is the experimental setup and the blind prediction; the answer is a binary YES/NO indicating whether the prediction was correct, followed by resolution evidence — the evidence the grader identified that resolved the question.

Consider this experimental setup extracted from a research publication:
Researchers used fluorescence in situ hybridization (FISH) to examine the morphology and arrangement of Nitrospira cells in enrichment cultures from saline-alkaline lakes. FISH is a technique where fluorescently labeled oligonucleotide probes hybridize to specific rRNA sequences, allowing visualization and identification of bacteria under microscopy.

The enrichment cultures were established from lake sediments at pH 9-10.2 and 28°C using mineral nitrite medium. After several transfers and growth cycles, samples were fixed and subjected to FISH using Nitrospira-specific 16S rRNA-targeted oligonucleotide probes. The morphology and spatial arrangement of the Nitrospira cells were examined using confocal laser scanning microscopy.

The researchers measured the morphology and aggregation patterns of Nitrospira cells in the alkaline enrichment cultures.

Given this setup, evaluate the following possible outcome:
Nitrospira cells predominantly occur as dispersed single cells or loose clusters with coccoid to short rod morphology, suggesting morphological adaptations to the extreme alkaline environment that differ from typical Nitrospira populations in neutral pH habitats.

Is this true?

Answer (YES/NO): NO